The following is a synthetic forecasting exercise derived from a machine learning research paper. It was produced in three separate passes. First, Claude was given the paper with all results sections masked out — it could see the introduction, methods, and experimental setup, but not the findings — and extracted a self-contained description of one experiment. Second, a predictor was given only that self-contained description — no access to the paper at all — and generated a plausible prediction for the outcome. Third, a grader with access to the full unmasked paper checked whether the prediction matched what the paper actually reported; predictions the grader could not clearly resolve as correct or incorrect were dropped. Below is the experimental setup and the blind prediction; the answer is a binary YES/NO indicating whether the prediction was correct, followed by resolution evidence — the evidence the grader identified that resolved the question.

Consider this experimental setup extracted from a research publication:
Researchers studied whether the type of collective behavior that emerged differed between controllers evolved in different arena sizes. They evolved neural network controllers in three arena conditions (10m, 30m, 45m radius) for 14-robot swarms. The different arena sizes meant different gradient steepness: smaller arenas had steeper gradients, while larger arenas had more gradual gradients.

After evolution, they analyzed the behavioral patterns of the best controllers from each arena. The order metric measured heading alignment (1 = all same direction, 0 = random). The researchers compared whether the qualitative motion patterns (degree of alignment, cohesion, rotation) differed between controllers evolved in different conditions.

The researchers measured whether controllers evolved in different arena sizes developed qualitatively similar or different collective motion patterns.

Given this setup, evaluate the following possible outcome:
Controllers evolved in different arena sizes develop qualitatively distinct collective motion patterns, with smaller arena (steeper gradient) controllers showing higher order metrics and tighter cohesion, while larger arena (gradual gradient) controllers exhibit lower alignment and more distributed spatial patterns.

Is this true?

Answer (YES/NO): NO